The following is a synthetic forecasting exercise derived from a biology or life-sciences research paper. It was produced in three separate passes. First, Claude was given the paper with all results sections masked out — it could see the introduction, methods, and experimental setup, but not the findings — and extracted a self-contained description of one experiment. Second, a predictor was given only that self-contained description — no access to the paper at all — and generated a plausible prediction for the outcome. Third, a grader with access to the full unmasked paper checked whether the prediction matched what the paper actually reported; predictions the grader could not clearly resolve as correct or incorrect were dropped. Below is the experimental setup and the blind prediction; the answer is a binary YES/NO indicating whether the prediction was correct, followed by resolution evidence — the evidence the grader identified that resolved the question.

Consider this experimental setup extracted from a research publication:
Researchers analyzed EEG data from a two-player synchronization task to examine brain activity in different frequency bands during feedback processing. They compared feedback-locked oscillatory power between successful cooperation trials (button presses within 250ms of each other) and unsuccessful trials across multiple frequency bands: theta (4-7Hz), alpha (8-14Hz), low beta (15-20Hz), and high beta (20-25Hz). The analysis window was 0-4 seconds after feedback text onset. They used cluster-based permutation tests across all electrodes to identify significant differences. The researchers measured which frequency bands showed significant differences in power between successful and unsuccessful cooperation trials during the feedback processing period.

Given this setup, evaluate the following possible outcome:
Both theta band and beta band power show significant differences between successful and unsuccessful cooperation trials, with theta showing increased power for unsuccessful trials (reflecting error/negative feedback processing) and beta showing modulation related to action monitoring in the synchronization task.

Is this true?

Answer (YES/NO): NO